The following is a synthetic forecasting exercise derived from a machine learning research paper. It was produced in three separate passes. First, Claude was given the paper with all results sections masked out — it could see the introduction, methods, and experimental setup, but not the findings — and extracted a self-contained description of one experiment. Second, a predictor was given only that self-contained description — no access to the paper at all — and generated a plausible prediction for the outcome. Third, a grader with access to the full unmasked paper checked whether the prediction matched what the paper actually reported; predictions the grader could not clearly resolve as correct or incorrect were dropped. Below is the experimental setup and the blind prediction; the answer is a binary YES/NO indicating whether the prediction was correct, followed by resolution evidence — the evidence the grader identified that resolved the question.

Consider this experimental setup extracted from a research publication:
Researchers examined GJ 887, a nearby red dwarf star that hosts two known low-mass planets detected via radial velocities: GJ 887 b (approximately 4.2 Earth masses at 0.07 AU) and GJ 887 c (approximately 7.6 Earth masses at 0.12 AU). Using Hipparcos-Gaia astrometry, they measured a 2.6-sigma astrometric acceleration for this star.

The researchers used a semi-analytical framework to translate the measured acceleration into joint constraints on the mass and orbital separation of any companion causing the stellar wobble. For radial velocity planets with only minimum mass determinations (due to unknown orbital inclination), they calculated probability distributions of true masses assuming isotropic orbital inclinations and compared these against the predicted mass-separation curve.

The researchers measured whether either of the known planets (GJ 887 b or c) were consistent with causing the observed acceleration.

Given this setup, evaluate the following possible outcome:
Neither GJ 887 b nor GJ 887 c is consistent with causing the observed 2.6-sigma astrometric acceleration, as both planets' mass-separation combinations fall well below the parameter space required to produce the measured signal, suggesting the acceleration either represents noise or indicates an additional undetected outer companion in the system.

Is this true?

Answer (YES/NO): YES